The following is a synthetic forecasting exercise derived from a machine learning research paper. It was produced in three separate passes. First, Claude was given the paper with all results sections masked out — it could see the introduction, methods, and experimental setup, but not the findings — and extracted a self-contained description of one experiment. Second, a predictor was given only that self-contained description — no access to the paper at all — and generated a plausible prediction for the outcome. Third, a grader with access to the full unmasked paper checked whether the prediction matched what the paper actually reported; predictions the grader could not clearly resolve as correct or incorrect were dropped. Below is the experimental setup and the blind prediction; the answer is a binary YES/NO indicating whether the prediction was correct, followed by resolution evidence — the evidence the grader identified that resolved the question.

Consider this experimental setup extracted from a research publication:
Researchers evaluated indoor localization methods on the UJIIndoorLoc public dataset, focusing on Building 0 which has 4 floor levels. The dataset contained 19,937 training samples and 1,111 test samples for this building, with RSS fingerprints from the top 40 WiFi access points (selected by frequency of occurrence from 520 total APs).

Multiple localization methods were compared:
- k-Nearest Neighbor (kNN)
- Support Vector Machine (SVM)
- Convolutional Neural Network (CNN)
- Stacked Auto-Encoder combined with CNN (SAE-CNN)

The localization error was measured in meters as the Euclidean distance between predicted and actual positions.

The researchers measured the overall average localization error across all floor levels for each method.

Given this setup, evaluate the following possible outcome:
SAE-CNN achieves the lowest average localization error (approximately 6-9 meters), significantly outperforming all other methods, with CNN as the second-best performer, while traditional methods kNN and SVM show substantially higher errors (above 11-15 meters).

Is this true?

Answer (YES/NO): NO